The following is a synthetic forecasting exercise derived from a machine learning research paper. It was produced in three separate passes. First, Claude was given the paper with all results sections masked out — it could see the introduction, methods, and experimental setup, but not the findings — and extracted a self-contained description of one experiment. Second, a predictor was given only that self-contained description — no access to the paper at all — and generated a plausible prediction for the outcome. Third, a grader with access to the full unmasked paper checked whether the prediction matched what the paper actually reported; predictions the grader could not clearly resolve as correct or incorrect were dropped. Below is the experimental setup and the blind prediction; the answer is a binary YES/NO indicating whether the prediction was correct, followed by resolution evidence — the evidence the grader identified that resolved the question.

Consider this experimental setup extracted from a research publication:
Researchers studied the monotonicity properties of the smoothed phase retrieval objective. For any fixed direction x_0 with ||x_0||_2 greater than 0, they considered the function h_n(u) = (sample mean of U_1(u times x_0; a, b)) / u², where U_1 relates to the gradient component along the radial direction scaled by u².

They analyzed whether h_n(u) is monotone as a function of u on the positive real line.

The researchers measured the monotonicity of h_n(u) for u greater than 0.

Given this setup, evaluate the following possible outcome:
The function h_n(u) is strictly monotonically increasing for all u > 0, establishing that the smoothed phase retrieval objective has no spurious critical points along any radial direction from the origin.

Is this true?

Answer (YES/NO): NO